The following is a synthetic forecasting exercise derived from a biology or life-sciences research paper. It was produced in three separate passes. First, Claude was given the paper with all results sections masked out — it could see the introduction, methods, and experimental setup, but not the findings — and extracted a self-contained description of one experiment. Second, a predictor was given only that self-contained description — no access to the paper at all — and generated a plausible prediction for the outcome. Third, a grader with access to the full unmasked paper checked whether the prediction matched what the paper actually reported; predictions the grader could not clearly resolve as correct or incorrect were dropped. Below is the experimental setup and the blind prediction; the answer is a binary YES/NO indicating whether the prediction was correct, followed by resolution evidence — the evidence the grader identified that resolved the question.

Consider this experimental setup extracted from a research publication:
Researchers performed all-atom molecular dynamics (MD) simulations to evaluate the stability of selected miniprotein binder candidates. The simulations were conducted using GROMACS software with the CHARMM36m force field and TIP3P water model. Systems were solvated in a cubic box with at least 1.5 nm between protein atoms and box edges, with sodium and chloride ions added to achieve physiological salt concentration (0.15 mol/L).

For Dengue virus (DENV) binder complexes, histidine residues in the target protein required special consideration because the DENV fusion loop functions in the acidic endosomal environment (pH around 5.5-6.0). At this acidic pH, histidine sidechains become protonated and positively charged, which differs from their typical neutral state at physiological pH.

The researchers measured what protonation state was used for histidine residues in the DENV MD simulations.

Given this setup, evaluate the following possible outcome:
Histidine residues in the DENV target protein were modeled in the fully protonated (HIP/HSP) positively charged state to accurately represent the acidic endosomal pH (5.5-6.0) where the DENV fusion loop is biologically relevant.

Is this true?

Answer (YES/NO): YES